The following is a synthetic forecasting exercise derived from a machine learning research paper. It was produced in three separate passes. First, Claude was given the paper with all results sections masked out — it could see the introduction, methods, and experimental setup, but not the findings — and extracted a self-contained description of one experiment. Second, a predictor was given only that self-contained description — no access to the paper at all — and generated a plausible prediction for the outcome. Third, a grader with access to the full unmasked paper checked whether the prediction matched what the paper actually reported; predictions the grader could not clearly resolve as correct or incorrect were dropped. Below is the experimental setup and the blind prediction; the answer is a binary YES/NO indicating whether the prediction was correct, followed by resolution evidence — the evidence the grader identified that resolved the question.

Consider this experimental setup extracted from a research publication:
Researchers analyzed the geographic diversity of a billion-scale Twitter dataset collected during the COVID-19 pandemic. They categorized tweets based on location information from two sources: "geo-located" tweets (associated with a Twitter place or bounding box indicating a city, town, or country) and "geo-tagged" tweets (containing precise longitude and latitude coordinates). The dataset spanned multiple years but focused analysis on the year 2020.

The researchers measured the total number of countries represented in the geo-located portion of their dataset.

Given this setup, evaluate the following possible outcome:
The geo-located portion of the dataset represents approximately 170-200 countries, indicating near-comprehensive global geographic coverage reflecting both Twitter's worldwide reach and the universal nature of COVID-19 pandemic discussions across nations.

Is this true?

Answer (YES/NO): NO